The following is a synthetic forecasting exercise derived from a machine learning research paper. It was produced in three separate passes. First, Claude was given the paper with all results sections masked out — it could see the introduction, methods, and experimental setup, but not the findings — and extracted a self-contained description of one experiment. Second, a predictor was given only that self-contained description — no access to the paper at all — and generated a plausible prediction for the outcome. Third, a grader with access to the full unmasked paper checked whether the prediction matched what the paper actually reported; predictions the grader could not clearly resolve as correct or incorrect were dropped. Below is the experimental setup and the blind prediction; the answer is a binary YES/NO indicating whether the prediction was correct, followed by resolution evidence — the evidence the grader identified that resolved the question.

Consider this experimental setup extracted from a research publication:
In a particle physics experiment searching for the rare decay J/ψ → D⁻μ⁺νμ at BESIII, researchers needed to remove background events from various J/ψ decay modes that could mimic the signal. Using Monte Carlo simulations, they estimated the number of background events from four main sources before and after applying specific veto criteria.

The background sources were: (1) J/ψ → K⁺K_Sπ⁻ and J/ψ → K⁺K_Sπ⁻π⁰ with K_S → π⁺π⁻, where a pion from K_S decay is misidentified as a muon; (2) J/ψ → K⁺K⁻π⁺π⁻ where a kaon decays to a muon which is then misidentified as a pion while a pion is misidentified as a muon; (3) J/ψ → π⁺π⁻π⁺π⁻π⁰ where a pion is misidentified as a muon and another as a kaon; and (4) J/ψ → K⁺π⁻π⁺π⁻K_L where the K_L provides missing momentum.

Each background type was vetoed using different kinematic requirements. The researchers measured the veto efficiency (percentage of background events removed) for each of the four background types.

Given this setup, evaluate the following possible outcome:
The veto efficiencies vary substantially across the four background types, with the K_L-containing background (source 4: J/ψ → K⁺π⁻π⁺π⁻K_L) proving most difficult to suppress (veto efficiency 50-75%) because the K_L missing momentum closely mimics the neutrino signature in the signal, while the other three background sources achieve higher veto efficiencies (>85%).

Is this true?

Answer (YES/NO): NO